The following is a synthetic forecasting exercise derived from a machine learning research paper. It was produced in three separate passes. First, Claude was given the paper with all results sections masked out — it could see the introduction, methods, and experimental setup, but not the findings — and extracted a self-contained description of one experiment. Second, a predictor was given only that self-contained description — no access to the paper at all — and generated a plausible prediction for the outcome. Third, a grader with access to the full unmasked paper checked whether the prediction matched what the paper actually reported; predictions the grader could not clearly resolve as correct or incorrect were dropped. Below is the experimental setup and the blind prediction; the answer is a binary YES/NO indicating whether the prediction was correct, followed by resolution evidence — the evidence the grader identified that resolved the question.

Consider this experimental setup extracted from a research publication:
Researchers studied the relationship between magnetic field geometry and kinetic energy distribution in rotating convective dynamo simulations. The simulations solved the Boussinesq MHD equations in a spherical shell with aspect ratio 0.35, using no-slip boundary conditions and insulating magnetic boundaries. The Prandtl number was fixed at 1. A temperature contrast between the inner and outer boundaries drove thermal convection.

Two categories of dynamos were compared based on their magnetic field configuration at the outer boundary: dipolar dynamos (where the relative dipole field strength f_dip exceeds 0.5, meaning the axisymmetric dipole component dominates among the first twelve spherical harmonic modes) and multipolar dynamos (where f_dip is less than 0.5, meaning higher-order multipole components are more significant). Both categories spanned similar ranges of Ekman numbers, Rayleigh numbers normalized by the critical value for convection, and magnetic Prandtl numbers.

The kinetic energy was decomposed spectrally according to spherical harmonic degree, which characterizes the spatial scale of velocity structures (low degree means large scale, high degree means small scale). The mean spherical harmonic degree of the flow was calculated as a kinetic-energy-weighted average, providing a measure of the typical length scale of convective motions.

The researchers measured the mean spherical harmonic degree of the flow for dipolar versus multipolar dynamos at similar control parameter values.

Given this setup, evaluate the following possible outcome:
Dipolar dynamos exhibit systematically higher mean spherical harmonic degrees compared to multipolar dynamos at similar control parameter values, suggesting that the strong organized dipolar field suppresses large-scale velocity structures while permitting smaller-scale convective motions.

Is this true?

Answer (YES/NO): NO